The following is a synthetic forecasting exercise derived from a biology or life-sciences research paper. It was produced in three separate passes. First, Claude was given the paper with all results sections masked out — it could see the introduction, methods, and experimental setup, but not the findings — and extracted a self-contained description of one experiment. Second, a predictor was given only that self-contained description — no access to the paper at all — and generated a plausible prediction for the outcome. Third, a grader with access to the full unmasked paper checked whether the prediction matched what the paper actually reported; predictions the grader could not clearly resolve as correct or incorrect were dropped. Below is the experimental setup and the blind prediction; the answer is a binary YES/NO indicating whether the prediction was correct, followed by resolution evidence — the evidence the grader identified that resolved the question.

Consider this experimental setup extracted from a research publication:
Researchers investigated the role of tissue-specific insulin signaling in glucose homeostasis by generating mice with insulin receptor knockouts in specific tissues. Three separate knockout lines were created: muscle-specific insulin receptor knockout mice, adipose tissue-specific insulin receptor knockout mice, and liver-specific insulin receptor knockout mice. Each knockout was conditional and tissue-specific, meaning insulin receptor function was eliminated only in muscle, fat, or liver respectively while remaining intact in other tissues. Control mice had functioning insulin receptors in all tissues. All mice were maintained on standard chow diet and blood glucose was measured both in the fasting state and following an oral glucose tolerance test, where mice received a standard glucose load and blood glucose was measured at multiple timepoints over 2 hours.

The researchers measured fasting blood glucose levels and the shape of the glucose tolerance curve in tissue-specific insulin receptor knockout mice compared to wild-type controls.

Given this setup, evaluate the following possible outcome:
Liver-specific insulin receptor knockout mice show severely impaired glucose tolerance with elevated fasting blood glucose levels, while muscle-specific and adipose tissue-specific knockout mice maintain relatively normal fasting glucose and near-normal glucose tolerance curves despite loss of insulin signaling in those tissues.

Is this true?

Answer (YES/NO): NO